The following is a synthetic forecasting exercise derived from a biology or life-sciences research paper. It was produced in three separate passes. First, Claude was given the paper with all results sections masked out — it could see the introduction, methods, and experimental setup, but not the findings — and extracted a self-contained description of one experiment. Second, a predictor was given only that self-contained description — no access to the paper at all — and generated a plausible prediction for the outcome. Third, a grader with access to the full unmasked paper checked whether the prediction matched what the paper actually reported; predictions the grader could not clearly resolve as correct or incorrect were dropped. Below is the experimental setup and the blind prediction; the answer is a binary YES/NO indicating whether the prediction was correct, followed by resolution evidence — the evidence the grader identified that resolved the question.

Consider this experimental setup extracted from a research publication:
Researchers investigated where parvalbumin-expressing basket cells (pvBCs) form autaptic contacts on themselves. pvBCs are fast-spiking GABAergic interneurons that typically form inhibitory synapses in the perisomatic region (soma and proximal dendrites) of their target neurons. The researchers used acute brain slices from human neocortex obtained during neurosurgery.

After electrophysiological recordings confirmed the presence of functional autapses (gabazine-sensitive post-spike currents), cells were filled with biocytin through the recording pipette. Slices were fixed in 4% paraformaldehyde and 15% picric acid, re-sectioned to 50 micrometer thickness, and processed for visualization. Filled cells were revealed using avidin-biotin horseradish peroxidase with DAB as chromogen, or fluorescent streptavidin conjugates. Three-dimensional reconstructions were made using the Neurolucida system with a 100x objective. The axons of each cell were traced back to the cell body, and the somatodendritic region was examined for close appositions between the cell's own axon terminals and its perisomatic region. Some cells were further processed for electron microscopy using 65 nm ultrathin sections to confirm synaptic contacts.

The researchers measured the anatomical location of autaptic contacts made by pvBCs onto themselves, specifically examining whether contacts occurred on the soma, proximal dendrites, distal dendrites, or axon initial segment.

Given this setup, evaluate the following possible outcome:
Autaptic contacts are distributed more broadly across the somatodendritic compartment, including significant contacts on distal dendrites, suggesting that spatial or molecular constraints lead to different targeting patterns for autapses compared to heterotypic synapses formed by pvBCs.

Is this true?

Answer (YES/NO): NO